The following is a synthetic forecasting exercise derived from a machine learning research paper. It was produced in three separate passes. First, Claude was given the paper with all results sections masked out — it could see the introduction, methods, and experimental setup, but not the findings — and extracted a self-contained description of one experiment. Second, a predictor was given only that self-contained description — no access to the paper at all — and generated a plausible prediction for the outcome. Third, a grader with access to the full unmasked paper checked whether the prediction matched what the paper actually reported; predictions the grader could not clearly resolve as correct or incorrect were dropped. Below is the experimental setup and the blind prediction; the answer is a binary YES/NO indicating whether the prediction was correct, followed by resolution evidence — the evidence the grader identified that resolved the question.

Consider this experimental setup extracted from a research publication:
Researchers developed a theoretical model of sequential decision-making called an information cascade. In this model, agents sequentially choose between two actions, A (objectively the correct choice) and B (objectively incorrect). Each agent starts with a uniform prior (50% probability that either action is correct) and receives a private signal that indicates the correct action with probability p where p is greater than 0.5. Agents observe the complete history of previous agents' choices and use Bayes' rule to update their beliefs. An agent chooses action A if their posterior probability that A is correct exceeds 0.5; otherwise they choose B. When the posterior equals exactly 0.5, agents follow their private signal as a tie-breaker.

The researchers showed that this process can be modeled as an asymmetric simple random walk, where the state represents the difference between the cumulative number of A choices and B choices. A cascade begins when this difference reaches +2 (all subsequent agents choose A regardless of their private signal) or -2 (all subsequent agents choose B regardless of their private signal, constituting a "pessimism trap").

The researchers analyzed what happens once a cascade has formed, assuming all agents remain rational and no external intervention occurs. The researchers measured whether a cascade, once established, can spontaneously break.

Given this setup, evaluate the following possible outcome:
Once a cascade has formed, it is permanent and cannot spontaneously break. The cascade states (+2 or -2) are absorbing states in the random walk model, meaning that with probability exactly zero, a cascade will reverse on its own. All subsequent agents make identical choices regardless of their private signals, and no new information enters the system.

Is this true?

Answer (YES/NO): YES